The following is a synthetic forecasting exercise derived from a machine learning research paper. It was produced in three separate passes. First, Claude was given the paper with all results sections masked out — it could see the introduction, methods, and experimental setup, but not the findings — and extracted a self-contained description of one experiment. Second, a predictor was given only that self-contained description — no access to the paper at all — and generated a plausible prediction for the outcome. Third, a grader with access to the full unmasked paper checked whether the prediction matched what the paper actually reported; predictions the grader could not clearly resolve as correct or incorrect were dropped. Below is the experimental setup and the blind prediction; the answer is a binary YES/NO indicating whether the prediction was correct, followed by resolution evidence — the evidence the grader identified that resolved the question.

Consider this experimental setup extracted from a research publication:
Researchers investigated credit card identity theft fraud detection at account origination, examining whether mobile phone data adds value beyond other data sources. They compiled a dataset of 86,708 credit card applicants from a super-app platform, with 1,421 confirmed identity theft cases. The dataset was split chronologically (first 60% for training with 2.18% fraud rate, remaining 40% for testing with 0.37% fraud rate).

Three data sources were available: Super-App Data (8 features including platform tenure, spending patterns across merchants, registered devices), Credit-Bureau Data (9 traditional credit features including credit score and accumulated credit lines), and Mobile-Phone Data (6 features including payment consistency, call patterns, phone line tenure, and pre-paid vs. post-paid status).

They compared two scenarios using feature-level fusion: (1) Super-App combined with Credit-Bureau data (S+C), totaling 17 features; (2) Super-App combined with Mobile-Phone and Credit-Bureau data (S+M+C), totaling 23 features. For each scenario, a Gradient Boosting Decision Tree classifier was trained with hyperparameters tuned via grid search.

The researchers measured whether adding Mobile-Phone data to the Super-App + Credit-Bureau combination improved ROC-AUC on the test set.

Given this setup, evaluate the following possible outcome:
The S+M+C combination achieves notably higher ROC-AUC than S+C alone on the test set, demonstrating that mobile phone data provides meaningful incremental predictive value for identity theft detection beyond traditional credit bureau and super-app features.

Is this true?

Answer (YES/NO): NO